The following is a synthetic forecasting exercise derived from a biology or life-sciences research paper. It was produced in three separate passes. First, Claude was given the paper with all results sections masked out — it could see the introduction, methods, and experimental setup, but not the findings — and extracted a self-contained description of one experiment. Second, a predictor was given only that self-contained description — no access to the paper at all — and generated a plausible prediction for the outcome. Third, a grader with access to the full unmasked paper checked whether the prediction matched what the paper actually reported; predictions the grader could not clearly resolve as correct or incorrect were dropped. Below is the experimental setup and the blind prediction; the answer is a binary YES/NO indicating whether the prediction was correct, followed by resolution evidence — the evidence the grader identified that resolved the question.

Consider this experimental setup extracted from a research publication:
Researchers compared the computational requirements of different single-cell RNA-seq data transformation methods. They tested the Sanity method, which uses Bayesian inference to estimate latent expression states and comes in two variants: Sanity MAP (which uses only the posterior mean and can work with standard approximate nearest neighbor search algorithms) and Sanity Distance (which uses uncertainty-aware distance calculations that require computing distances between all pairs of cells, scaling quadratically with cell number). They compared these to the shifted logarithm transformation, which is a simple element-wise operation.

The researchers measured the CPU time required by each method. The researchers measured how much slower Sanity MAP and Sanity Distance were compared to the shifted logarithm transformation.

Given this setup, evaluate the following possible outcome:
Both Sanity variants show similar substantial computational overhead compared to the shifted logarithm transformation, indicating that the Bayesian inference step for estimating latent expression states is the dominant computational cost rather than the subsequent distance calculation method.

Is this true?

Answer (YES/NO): NO